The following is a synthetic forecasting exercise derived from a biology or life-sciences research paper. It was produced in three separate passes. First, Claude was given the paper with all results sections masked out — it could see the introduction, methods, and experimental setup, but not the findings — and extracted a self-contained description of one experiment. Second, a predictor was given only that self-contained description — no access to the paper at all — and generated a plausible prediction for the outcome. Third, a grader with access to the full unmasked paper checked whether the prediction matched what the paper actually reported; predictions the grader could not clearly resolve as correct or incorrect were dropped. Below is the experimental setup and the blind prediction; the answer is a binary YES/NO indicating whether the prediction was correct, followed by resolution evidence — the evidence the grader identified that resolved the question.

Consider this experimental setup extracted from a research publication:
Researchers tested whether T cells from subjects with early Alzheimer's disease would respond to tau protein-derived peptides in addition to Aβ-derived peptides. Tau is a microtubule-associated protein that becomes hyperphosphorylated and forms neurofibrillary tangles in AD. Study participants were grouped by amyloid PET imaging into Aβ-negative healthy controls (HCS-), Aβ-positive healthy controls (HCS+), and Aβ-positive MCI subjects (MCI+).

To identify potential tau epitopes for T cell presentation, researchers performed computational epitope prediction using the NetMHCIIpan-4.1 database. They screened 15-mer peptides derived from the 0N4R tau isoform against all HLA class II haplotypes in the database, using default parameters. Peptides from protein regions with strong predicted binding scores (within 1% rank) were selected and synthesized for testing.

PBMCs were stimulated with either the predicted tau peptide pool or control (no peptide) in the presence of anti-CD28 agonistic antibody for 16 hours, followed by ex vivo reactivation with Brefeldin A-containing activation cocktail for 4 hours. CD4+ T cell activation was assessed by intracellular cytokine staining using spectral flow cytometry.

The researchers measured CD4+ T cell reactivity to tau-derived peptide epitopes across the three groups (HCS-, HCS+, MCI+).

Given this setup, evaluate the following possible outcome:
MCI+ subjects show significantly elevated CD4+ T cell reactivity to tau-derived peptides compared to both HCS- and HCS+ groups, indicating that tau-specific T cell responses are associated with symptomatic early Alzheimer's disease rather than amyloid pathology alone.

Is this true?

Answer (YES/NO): NO